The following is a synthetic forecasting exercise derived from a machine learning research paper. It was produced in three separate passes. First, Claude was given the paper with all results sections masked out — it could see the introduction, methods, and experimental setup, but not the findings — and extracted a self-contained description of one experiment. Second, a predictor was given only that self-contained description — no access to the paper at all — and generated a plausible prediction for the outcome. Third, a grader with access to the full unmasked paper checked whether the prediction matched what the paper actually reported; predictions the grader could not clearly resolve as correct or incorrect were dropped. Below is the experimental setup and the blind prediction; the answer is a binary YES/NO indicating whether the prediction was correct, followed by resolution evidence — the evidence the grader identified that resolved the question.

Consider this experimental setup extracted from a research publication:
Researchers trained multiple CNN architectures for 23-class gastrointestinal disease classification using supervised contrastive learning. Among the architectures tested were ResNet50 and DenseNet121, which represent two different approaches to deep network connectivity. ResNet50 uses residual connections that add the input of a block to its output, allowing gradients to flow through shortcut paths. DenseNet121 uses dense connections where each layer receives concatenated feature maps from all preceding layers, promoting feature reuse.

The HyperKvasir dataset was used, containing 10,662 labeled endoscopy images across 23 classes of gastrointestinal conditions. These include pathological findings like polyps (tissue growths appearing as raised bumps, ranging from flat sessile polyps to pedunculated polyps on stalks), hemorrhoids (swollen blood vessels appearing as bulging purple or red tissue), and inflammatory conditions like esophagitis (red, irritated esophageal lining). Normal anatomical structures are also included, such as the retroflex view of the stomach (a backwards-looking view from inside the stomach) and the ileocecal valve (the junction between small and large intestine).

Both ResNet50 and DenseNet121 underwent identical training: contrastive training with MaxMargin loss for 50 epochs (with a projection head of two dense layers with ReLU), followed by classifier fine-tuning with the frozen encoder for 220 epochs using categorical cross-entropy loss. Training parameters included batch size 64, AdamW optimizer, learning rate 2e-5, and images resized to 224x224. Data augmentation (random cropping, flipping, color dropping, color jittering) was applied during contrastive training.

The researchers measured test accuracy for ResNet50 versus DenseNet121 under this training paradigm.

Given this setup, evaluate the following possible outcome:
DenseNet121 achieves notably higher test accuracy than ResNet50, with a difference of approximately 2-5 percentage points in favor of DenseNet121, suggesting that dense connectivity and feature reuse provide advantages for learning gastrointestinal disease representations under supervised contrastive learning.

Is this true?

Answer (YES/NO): NO